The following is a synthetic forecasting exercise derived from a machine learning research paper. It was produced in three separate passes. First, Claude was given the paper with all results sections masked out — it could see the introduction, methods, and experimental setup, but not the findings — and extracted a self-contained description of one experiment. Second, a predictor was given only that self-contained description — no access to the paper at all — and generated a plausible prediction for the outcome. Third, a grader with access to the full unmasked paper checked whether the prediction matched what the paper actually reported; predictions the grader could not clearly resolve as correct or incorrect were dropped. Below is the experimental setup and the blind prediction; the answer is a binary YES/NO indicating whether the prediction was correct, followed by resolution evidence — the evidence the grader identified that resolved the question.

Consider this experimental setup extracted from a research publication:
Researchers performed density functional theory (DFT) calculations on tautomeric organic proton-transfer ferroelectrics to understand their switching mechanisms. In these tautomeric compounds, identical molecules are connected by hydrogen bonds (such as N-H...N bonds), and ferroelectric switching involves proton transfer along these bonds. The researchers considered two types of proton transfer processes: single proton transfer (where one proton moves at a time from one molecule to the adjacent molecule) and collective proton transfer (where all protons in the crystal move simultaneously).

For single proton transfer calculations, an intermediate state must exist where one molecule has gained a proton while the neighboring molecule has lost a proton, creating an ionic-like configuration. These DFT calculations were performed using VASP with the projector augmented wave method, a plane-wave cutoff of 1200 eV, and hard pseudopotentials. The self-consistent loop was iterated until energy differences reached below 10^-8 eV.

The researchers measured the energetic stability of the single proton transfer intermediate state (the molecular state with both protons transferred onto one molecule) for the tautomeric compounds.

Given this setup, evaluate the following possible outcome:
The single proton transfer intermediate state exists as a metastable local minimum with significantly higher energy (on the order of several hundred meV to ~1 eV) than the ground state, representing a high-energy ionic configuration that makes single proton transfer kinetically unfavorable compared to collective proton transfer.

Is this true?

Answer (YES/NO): NO